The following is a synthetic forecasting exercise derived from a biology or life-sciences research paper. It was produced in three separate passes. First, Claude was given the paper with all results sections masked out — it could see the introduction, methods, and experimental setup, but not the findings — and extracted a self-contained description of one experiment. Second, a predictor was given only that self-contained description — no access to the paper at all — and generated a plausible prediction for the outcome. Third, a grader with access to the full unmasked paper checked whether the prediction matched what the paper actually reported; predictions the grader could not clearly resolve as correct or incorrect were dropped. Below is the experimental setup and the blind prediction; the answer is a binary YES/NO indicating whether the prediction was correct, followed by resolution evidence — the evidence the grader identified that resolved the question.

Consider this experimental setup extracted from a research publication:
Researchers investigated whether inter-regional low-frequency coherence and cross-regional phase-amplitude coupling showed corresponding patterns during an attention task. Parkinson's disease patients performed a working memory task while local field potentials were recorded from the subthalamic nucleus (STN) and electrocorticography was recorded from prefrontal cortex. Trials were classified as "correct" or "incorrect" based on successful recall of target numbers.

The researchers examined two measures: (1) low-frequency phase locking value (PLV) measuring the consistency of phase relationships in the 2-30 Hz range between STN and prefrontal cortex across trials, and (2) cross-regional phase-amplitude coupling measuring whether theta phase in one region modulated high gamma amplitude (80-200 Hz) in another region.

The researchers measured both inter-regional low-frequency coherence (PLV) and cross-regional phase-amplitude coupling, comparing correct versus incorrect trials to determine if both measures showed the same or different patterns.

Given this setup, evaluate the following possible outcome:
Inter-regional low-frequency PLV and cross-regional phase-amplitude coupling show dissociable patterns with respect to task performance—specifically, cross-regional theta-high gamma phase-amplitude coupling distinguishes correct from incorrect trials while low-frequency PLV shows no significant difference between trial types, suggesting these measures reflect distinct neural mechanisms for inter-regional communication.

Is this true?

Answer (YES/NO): NO